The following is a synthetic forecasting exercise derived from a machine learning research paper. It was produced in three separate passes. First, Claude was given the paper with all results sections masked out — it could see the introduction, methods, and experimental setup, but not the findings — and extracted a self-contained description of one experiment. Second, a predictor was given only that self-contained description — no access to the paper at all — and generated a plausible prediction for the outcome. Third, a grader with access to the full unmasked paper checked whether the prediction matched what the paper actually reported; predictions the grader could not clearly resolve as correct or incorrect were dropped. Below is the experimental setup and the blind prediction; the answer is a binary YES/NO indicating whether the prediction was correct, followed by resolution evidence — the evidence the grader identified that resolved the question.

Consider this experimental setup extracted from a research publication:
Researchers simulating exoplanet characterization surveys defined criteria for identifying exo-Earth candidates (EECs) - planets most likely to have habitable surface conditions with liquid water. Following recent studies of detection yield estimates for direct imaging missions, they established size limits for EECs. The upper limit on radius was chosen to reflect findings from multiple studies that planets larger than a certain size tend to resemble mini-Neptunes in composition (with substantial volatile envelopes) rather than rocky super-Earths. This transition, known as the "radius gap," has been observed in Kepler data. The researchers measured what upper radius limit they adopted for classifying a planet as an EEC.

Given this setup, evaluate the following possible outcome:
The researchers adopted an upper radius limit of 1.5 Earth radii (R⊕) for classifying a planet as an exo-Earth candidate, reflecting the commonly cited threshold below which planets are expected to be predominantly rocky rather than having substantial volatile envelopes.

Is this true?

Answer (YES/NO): NO